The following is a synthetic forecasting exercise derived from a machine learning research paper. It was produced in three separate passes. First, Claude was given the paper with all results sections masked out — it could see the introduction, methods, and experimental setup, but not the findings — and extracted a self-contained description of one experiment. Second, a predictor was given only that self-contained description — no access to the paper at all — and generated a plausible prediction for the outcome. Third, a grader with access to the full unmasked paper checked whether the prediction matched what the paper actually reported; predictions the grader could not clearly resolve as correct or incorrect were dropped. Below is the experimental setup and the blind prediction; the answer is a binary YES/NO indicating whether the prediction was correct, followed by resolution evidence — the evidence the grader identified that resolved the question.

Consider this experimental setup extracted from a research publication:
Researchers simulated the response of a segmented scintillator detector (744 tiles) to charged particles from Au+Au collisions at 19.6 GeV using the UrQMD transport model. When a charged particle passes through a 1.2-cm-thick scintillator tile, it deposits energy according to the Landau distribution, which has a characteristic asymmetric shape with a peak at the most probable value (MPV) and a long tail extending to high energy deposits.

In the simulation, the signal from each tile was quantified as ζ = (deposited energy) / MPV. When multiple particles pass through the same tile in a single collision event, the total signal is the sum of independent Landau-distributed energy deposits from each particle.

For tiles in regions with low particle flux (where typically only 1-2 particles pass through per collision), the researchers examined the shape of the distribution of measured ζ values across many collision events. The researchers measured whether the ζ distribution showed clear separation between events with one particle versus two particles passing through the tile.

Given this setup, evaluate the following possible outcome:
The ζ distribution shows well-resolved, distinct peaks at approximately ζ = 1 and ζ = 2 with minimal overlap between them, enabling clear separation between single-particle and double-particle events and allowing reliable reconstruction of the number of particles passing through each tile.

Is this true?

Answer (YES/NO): NO